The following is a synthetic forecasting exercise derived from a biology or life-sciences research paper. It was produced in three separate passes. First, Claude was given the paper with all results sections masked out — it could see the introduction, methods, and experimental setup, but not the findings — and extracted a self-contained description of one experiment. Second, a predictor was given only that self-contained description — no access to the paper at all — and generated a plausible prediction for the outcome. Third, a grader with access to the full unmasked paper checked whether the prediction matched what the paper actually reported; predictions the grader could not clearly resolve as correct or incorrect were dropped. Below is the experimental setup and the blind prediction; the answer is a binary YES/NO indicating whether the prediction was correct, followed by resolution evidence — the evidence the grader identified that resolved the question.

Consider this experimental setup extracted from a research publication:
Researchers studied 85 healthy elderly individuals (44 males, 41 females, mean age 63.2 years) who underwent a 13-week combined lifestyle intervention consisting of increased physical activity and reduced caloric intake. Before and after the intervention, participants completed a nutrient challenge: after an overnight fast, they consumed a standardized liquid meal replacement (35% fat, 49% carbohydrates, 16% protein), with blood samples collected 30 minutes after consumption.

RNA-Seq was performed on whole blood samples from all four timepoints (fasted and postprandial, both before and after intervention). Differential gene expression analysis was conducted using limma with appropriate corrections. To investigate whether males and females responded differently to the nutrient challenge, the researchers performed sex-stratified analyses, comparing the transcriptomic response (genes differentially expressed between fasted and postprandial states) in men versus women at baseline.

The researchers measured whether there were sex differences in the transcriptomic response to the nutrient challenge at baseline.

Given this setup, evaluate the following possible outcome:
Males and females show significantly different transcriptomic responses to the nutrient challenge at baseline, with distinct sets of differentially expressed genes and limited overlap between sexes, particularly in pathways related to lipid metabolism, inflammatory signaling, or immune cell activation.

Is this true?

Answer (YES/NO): NO